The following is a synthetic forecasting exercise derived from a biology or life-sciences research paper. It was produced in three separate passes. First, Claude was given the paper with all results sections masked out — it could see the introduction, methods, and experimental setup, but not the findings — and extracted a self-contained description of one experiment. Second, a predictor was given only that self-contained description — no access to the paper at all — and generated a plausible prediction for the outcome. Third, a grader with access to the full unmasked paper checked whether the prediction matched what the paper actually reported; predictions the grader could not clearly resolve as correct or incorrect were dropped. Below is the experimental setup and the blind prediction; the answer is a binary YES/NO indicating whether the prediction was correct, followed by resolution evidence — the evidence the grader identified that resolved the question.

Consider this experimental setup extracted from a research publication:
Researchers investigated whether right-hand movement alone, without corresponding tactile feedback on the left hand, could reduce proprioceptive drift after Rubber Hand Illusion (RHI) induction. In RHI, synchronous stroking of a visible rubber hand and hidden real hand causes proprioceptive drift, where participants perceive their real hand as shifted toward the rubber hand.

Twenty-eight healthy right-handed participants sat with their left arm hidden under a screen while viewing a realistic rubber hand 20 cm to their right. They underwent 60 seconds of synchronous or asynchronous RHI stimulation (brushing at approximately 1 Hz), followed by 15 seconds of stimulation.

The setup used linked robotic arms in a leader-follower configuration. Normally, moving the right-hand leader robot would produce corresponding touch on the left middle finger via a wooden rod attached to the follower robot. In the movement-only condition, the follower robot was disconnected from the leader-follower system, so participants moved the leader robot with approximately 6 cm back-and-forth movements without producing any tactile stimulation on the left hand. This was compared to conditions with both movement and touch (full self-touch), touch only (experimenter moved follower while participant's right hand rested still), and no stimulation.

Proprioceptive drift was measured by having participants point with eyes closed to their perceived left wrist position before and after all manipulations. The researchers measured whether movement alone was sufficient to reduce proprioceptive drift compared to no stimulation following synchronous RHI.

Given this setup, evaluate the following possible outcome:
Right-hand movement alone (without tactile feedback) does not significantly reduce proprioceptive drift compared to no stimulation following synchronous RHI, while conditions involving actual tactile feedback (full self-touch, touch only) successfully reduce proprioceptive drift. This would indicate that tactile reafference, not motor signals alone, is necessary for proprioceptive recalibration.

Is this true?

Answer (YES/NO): NO